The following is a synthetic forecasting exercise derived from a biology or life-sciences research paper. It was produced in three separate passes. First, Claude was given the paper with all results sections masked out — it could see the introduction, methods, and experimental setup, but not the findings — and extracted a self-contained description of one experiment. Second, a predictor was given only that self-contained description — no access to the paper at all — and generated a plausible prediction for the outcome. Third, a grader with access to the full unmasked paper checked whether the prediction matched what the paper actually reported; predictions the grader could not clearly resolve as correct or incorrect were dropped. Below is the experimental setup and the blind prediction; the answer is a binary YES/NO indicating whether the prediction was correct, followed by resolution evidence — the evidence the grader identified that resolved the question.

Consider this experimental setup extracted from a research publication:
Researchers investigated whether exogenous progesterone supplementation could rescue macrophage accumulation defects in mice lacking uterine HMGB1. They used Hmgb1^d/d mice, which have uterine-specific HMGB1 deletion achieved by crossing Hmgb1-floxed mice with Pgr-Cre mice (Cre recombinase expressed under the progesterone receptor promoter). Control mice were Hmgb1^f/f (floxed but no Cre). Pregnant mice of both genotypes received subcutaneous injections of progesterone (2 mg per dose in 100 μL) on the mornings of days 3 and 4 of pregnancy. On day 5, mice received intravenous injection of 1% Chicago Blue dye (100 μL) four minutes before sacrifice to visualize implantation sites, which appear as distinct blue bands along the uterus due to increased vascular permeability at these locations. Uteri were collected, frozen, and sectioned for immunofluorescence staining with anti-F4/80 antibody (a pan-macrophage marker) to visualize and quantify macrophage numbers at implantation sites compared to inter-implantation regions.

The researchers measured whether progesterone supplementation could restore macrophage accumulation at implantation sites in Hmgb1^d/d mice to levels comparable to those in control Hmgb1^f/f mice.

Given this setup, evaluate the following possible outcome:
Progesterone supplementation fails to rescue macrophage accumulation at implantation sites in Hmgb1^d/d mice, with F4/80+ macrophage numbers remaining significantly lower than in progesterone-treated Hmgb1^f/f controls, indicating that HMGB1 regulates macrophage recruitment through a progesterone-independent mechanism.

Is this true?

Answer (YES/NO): NO